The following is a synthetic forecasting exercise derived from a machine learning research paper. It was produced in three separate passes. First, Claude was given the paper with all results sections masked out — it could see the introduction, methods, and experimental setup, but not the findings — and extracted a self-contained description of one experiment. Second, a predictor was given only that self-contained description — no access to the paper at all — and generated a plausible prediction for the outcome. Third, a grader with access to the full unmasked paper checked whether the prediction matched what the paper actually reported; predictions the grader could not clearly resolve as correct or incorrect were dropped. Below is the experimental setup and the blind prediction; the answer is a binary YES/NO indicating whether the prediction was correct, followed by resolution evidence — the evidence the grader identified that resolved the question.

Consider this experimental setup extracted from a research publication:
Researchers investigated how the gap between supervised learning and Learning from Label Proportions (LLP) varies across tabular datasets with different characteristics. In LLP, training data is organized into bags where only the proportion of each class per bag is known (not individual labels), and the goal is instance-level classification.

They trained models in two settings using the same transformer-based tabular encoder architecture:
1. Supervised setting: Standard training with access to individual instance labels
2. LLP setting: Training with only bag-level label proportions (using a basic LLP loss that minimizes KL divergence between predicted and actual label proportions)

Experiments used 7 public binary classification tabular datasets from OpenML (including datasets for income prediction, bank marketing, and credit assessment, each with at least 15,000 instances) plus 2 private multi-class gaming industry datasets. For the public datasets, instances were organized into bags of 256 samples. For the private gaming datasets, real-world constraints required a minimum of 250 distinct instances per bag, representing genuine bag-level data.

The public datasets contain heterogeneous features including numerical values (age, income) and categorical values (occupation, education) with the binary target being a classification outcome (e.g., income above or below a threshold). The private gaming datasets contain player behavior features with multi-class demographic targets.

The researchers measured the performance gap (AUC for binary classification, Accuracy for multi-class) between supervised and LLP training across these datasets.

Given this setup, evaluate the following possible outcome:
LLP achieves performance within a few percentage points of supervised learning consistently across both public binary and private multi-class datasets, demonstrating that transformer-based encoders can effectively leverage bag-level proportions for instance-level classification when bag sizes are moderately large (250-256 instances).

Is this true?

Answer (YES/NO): NO